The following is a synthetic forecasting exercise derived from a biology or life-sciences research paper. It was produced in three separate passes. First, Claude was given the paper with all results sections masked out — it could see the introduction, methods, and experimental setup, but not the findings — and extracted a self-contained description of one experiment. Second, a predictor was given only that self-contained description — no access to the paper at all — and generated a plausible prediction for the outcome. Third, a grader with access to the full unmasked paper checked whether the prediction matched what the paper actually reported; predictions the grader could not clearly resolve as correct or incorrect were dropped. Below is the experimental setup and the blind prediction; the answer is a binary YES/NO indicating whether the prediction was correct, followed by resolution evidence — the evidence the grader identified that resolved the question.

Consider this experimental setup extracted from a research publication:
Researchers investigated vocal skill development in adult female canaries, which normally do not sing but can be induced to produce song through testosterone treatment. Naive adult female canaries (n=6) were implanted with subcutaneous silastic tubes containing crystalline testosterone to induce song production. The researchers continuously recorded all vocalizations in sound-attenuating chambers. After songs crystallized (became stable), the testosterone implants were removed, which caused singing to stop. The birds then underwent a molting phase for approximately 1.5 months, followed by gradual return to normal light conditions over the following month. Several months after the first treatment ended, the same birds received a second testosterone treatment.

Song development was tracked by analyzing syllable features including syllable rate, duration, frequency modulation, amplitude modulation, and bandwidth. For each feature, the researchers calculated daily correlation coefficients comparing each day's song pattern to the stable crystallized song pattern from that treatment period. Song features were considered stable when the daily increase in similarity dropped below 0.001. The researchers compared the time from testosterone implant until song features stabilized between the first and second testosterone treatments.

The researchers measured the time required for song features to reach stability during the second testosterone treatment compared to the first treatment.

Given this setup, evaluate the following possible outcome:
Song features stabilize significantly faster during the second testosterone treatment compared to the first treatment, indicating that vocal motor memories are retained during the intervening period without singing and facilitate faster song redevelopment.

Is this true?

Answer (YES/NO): YES